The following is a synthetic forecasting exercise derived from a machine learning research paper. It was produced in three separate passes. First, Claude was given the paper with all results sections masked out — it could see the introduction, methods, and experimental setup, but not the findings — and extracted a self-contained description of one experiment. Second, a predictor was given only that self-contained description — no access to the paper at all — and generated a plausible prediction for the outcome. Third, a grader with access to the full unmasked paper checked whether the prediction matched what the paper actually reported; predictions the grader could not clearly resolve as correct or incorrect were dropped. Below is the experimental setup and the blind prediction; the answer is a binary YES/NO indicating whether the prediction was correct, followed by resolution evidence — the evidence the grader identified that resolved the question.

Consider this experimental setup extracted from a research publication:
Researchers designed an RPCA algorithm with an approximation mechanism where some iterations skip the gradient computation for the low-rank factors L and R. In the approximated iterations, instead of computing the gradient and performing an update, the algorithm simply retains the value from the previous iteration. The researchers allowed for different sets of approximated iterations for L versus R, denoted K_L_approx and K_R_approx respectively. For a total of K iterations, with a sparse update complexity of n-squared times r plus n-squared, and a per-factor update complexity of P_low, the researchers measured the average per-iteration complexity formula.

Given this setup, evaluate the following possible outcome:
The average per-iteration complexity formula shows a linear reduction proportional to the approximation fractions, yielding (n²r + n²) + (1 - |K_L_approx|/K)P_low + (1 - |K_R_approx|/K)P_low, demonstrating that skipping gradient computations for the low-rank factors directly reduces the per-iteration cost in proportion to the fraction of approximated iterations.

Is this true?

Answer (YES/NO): YES